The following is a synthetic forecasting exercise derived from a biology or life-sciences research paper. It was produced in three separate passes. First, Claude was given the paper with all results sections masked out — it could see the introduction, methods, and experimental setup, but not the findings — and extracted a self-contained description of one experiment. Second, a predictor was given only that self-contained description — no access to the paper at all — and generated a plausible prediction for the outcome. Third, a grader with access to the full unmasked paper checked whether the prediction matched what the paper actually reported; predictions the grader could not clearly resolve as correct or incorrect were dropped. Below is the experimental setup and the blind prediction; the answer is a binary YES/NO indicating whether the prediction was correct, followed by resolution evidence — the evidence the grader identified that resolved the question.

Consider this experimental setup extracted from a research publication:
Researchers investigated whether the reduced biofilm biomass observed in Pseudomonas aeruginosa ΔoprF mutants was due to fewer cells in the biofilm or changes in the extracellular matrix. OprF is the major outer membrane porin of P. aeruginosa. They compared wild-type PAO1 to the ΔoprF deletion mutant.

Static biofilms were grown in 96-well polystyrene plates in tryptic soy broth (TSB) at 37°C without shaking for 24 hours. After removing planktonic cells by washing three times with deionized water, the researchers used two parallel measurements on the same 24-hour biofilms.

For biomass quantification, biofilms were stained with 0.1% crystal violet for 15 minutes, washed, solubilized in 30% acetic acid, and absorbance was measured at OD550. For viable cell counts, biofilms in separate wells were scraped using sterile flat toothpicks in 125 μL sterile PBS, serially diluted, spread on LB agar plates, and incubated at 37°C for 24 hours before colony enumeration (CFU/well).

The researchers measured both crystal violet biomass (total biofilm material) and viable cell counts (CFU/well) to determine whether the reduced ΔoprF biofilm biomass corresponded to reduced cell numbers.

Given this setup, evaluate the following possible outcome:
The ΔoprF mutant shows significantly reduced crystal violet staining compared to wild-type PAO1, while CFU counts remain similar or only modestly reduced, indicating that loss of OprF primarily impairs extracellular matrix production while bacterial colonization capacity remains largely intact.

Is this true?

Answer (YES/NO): YES